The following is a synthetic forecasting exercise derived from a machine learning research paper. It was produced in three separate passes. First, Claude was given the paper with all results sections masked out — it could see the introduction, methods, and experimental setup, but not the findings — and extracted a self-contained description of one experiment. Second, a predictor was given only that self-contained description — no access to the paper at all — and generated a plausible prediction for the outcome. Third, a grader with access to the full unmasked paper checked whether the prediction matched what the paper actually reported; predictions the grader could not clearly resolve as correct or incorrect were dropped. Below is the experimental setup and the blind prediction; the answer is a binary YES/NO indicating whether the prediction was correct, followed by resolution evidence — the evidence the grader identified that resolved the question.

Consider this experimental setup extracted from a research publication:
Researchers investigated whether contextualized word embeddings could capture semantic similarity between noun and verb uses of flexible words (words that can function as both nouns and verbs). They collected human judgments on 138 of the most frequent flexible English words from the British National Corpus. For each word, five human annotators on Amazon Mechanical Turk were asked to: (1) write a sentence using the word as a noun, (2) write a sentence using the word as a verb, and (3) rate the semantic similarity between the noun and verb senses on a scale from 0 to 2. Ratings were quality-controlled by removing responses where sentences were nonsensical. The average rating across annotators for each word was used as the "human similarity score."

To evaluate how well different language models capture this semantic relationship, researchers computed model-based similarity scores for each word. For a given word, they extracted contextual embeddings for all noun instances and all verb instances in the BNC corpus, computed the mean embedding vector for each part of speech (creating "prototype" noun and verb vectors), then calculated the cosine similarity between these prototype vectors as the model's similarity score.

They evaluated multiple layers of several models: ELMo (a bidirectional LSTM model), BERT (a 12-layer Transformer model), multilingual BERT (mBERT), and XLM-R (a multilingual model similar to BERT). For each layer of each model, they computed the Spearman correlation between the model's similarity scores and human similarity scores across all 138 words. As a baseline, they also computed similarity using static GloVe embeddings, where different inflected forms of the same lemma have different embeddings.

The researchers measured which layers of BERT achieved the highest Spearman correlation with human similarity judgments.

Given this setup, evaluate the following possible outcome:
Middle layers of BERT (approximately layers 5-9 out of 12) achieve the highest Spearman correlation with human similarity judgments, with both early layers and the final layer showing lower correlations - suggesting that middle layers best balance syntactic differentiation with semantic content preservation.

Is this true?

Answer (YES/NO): NO